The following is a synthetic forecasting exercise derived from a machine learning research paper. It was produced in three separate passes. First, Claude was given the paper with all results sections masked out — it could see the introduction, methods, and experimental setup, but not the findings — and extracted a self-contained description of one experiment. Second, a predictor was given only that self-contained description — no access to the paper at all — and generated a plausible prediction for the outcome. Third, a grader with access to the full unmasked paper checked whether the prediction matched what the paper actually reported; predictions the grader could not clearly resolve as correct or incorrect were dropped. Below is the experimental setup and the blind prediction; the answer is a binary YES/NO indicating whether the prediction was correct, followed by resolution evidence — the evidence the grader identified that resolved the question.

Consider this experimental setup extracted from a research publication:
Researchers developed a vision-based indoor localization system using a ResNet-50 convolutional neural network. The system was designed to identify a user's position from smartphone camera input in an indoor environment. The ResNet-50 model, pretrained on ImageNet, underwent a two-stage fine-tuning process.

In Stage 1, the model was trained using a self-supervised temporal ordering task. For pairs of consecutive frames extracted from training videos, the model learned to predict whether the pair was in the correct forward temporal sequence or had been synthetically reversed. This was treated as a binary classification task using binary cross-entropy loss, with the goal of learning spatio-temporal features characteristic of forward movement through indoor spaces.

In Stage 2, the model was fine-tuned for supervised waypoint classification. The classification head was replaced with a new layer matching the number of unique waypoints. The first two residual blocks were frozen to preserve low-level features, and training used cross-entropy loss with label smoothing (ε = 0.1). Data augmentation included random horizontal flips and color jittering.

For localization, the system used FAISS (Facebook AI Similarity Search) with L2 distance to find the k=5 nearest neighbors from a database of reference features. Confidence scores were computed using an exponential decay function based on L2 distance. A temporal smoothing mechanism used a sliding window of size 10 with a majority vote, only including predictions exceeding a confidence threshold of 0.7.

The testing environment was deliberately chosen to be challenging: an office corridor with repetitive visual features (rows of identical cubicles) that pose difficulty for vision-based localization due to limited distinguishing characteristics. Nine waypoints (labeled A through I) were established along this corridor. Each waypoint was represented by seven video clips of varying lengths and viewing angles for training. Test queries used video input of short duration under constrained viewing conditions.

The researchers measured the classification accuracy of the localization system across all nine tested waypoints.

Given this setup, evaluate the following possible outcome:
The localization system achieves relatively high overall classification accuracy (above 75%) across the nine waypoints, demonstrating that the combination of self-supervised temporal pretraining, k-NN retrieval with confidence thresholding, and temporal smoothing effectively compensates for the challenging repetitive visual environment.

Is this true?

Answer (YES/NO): YES